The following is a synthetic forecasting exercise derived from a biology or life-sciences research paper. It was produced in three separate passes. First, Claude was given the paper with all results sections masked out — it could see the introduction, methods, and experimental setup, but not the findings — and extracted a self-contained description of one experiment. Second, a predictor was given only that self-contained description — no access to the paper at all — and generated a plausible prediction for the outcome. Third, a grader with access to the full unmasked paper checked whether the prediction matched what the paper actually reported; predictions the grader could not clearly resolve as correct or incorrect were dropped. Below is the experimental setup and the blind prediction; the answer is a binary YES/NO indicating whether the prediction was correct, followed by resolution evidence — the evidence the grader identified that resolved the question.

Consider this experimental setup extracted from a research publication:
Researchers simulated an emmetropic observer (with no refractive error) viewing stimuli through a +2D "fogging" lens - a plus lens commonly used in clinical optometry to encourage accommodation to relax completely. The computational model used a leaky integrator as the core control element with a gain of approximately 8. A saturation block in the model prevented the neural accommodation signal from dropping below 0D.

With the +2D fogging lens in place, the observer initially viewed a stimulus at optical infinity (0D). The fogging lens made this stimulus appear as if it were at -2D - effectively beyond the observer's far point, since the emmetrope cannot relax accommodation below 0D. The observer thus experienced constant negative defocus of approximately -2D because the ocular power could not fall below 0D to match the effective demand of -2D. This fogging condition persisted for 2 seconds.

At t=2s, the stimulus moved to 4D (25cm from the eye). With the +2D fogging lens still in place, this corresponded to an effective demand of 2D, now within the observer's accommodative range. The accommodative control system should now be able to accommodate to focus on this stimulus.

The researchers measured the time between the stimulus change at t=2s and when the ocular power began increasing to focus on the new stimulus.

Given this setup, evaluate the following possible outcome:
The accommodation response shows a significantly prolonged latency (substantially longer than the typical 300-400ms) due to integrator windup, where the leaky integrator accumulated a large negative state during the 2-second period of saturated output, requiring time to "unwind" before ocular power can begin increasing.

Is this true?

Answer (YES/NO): YES